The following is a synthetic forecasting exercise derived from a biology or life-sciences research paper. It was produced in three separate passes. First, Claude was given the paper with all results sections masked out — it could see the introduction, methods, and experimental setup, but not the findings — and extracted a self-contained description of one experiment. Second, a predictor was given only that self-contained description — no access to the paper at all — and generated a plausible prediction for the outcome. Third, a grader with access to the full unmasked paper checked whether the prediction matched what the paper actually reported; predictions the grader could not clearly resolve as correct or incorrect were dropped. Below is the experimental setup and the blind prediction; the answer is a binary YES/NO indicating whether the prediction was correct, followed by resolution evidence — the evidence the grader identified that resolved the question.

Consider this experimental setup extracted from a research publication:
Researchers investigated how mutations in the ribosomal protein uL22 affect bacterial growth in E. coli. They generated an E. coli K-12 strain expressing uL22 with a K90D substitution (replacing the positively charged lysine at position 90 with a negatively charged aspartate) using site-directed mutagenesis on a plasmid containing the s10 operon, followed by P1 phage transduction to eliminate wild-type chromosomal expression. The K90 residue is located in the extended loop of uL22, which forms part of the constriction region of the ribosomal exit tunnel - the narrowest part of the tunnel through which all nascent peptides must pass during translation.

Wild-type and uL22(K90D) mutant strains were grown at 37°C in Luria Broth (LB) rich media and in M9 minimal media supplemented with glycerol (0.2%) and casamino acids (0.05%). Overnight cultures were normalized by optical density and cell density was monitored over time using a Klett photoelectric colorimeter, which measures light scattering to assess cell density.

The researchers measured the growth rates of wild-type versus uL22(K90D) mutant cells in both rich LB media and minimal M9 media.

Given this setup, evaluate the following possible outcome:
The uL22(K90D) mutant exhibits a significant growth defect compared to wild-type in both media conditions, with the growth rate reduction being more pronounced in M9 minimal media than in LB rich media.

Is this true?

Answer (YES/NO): NO